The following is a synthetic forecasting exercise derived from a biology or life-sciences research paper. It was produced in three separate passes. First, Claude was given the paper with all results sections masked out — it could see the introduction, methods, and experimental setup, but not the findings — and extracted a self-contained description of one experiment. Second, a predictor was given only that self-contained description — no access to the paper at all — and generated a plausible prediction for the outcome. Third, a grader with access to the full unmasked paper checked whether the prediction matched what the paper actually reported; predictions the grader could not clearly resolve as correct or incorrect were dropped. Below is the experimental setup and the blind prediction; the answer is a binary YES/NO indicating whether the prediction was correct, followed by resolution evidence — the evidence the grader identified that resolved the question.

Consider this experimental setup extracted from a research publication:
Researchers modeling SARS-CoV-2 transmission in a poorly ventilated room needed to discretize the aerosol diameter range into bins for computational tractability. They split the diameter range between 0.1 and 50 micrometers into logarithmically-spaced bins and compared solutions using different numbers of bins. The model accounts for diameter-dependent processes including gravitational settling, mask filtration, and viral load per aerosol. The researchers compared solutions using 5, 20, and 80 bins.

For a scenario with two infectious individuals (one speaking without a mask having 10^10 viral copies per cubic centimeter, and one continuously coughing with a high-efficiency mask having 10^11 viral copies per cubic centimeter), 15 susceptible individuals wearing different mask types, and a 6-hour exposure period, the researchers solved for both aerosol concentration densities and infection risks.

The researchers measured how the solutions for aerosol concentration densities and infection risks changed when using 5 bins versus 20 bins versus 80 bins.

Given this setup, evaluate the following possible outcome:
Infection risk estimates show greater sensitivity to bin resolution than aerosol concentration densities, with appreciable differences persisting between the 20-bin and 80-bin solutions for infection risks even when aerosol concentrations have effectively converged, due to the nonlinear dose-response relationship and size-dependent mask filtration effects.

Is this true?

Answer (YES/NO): NO